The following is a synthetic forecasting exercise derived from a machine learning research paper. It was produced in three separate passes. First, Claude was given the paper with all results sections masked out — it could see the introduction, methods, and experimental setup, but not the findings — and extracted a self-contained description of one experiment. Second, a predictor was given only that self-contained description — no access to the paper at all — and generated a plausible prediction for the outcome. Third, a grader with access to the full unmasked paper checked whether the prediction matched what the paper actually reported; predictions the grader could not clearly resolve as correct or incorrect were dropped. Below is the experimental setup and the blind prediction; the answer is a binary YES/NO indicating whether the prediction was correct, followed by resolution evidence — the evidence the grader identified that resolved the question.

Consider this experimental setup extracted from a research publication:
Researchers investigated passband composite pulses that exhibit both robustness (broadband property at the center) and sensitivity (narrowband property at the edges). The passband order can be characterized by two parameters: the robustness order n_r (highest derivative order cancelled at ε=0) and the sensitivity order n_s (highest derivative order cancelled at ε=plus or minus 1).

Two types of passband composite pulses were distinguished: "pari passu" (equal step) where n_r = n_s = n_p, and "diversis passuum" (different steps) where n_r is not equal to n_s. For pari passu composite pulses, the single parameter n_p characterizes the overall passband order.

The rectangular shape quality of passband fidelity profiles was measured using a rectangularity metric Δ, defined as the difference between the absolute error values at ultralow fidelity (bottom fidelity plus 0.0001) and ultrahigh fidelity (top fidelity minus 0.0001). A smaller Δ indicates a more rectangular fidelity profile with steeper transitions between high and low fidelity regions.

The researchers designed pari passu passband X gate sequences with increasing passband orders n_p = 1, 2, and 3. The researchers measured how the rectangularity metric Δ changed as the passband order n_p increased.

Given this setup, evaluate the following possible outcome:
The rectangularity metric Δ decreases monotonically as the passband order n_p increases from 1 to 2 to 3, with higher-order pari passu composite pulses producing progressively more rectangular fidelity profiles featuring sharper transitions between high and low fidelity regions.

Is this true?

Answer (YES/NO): YES